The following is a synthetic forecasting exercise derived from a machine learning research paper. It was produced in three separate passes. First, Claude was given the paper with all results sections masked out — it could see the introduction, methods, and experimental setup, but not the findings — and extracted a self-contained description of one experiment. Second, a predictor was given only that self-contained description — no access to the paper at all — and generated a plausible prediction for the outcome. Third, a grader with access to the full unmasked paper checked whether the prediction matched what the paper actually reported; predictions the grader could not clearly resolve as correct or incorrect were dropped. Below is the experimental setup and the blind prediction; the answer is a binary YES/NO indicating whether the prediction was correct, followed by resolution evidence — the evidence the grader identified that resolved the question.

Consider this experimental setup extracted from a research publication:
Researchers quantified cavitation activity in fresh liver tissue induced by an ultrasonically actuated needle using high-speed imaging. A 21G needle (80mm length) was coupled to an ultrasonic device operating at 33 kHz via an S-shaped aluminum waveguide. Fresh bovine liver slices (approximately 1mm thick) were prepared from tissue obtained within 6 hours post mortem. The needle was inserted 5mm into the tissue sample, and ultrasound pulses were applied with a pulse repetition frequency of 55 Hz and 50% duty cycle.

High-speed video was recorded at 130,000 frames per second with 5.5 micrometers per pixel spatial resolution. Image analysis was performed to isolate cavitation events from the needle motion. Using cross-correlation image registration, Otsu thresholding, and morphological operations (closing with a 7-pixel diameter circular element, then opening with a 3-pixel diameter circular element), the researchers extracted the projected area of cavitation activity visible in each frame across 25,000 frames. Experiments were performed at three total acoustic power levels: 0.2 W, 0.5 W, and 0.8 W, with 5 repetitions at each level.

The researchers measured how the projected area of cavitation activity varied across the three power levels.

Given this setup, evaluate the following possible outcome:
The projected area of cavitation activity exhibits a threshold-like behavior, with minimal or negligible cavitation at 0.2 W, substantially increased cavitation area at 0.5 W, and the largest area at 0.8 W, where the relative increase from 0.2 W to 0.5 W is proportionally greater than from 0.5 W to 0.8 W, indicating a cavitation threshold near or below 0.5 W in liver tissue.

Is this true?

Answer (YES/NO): NO